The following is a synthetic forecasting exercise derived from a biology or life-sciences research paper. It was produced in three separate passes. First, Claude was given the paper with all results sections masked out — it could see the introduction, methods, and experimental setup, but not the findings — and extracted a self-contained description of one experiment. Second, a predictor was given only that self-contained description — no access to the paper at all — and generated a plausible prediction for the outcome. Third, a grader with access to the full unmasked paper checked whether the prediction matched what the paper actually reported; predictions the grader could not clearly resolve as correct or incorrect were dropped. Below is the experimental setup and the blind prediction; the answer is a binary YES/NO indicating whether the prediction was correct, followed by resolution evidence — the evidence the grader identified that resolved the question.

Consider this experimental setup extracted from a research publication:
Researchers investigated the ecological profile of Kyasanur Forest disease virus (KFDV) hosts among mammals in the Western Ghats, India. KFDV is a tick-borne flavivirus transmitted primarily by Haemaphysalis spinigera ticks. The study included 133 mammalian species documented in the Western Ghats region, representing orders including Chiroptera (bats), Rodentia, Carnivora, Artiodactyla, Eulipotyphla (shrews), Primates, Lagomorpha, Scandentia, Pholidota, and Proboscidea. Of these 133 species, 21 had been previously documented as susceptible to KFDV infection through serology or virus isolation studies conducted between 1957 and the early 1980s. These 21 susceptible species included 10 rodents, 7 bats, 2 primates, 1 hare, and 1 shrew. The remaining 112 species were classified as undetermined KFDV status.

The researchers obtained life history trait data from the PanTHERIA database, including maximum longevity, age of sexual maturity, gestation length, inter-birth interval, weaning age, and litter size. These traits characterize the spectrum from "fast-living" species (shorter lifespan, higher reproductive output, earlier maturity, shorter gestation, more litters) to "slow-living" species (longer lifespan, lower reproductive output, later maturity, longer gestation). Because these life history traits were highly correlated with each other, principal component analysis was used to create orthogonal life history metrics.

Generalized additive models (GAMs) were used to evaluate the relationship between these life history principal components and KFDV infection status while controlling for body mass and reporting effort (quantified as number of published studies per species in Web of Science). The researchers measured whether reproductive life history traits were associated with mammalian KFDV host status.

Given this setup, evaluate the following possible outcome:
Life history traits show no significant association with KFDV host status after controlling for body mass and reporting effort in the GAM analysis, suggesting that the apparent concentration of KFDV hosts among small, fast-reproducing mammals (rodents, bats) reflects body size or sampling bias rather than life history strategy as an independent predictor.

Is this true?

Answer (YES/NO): YES